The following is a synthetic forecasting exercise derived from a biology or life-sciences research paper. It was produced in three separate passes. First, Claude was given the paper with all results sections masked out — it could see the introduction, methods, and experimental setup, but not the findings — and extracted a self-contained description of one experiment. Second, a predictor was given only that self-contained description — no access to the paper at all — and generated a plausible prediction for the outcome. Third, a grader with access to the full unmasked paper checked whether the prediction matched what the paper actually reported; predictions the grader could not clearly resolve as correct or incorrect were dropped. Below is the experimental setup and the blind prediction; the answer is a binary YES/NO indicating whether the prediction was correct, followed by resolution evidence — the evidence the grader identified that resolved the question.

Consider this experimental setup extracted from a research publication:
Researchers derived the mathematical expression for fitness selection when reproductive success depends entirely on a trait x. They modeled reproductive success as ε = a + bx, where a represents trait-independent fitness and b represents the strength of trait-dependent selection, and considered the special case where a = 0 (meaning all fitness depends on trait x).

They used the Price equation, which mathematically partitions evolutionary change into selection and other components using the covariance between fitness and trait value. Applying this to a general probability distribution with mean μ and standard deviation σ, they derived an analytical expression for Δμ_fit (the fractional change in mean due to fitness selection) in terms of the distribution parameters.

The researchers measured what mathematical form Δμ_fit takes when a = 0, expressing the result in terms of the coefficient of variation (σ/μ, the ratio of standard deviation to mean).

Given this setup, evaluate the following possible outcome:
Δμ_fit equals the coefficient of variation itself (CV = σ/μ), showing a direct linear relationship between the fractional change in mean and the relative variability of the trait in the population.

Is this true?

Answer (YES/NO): NO